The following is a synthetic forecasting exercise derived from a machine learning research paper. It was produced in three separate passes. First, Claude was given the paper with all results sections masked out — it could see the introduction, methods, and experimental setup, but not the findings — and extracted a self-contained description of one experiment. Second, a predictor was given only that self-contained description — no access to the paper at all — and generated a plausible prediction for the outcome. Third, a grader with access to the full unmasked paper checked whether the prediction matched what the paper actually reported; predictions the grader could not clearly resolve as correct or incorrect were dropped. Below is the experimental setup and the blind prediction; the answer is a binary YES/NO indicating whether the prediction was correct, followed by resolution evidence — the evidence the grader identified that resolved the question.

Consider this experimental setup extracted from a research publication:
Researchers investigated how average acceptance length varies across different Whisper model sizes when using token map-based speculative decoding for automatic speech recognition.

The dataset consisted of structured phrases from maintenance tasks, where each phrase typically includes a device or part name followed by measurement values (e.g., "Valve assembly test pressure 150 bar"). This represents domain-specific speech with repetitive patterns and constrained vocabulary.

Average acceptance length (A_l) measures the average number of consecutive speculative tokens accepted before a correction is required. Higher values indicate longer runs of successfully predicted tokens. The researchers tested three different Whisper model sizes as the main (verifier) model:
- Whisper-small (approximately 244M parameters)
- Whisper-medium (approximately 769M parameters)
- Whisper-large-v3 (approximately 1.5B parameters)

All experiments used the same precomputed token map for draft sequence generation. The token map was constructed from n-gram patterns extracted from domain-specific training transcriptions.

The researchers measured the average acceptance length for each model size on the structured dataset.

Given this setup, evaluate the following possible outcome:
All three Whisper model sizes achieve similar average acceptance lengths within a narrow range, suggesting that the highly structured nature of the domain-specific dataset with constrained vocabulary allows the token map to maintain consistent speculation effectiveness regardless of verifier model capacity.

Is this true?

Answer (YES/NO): YES